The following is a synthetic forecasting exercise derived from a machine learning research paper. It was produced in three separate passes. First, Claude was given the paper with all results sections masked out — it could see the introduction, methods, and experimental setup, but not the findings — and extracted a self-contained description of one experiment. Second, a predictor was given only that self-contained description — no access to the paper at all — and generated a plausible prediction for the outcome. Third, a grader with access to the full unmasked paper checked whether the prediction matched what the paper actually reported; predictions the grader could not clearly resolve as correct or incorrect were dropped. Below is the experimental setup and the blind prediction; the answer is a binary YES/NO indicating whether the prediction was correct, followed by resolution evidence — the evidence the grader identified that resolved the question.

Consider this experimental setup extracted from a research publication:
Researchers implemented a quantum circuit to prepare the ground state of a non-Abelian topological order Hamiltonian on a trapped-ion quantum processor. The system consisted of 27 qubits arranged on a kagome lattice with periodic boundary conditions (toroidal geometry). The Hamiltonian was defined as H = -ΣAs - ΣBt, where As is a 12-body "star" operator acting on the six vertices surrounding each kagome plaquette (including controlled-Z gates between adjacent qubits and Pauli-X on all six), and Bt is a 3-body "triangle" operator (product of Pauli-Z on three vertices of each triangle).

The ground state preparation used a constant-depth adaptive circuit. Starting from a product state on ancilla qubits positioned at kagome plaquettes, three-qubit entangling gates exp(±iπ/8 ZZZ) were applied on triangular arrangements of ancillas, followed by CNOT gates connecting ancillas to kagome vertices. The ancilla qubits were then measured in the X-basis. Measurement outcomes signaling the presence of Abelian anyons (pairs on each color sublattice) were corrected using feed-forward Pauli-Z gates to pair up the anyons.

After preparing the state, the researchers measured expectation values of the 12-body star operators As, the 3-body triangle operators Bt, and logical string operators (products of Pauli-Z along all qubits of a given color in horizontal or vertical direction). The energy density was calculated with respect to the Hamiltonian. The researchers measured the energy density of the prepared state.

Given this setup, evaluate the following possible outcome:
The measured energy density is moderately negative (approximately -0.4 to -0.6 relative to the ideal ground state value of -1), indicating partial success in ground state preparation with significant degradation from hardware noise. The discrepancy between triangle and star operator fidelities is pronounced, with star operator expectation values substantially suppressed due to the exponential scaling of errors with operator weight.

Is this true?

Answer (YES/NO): NO